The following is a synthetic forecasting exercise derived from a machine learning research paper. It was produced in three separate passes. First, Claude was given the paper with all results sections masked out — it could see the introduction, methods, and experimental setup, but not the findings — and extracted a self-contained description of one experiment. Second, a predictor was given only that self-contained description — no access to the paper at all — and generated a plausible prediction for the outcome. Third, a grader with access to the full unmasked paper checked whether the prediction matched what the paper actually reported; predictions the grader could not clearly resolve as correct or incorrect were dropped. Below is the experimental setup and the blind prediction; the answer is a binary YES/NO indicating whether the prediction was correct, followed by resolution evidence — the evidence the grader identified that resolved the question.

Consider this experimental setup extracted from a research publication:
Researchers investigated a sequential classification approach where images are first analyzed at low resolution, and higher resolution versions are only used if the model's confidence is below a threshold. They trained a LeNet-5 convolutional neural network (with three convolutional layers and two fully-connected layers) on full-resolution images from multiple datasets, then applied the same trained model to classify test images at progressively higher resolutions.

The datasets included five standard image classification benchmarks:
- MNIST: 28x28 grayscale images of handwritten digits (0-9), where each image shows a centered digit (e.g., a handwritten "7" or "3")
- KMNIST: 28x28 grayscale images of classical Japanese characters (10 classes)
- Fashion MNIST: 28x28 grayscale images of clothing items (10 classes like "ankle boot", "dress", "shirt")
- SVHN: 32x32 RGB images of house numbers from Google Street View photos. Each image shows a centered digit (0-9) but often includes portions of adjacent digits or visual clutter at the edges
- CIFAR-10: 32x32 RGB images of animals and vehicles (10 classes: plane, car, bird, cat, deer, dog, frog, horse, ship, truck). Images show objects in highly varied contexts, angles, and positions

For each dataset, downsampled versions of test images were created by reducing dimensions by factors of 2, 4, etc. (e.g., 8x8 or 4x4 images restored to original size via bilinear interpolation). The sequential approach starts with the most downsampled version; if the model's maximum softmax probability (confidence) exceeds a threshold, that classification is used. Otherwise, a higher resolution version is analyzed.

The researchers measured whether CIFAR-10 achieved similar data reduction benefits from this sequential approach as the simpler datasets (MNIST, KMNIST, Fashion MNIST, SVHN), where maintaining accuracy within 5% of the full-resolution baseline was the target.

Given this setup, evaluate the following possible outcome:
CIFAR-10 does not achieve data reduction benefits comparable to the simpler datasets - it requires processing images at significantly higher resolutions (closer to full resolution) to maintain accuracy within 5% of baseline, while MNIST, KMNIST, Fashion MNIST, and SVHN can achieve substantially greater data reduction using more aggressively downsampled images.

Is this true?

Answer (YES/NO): YES